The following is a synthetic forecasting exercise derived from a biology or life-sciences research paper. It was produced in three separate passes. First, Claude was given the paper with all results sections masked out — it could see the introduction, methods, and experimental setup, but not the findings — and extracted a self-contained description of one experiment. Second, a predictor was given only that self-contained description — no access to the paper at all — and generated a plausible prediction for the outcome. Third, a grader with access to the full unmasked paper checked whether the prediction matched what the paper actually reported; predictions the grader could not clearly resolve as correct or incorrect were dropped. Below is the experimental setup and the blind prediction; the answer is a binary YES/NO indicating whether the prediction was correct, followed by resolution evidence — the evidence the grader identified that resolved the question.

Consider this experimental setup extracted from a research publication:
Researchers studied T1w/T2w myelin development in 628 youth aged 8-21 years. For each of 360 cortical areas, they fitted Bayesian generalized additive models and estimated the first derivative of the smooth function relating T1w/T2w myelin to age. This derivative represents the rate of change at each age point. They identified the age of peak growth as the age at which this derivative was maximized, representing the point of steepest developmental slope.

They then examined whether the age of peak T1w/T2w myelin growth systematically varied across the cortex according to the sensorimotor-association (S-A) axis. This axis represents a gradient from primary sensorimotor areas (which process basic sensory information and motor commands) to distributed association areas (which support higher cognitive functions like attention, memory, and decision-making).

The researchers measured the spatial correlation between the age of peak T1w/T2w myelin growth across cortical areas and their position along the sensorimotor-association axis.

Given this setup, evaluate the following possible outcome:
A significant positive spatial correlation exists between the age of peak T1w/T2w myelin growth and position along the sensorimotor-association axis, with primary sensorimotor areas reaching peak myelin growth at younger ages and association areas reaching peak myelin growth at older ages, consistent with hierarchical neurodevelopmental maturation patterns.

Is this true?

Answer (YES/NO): YES